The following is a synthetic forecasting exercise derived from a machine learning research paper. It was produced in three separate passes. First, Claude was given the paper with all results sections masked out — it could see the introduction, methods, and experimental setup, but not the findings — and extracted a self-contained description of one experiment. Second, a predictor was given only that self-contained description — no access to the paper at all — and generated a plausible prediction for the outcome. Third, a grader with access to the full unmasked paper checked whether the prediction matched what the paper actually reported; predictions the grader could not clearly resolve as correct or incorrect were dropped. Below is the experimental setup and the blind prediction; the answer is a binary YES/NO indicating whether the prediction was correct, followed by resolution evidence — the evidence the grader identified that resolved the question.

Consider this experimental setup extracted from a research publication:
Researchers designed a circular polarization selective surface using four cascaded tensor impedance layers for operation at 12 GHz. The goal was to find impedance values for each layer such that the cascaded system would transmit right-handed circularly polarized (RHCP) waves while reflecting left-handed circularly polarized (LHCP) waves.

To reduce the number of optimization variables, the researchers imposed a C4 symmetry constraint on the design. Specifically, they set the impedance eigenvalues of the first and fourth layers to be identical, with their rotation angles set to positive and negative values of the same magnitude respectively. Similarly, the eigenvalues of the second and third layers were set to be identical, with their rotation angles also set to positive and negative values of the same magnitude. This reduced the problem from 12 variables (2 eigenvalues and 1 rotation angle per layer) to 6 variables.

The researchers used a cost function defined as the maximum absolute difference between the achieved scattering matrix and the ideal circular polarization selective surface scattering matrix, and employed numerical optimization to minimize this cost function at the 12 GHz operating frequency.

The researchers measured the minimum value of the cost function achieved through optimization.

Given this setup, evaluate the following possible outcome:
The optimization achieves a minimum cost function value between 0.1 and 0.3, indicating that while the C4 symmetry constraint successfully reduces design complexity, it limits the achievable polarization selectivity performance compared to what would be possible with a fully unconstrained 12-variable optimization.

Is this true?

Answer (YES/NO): NO